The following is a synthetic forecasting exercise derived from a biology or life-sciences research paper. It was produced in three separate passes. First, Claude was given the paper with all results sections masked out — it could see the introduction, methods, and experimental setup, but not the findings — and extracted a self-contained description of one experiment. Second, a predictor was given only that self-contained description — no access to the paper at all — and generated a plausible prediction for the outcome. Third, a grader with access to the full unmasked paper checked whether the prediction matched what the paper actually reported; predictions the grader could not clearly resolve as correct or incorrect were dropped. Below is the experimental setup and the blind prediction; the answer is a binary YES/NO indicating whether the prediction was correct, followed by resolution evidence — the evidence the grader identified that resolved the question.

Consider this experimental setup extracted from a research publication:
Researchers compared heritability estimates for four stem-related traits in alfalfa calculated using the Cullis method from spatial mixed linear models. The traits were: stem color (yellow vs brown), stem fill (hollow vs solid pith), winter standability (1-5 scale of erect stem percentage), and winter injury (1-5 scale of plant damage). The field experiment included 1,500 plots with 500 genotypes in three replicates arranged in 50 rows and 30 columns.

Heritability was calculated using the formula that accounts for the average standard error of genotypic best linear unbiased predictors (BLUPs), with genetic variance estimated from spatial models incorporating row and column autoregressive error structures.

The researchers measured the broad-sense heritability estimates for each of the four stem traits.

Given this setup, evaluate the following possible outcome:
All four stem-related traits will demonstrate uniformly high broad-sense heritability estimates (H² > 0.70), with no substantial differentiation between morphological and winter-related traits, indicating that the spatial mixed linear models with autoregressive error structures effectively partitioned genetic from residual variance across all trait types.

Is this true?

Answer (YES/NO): NO